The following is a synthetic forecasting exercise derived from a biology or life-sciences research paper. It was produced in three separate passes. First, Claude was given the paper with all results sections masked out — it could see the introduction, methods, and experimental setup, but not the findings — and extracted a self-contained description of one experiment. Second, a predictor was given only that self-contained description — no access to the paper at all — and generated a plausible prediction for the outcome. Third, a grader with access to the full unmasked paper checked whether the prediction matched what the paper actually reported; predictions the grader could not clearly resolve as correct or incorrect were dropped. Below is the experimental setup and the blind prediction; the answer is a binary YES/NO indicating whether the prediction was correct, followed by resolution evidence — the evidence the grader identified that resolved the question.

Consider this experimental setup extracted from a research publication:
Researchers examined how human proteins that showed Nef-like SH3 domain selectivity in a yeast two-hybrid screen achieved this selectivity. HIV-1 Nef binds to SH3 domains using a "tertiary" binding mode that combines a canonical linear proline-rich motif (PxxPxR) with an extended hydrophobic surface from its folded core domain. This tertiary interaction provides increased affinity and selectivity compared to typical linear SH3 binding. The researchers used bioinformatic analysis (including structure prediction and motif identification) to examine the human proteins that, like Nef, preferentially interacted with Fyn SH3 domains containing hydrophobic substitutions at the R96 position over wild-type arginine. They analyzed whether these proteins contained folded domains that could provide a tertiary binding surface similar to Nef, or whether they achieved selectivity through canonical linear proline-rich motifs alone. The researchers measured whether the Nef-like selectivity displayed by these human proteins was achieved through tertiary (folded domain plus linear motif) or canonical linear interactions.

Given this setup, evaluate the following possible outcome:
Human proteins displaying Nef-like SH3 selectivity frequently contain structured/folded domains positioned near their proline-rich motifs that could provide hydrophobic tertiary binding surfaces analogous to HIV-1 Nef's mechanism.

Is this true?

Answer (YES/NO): NO